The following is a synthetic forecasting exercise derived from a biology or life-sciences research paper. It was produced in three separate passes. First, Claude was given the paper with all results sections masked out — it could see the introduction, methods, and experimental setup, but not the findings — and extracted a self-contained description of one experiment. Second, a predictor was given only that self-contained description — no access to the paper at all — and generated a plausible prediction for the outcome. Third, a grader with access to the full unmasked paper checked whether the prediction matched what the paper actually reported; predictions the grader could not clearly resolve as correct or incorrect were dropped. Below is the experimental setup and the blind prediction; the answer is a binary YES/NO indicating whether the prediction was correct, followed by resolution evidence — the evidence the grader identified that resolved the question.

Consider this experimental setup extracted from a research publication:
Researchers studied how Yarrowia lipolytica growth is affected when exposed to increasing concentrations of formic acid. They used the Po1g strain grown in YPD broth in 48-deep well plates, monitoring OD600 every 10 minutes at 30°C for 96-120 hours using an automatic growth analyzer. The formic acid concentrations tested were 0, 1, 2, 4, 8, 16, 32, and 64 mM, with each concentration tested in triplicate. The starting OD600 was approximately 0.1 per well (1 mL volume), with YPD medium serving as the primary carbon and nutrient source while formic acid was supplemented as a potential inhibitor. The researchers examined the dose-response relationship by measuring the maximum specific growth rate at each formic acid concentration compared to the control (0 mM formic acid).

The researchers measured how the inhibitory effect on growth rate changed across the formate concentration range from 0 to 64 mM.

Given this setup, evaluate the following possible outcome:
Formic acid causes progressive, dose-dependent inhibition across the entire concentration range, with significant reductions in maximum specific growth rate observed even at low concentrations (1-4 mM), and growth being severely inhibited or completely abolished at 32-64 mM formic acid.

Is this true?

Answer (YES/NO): NO